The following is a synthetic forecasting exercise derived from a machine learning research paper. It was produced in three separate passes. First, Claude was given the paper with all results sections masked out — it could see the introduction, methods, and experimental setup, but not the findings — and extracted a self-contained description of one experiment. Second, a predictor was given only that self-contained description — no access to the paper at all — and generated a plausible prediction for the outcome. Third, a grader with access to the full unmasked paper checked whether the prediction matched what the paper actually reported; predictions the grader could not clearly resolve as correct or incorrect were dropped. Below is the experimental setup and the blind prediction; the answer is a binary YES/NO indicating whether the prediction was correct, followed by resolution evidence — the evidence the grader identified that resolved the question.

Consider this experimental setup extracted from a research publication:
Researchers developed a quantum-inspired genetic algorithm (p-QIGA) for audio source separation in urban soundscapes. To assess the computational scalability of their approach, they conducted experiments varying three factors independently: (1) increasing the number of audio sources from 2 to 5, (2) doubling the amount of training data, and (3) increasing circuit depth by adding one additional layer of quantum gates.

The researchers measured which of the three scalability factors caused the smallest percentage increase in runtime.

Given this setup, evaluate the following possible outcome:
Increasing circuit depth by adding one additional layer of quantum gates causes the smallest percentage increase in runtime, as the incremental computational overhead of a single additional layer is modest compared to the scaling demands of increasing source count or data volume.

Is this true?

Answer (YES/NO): YES